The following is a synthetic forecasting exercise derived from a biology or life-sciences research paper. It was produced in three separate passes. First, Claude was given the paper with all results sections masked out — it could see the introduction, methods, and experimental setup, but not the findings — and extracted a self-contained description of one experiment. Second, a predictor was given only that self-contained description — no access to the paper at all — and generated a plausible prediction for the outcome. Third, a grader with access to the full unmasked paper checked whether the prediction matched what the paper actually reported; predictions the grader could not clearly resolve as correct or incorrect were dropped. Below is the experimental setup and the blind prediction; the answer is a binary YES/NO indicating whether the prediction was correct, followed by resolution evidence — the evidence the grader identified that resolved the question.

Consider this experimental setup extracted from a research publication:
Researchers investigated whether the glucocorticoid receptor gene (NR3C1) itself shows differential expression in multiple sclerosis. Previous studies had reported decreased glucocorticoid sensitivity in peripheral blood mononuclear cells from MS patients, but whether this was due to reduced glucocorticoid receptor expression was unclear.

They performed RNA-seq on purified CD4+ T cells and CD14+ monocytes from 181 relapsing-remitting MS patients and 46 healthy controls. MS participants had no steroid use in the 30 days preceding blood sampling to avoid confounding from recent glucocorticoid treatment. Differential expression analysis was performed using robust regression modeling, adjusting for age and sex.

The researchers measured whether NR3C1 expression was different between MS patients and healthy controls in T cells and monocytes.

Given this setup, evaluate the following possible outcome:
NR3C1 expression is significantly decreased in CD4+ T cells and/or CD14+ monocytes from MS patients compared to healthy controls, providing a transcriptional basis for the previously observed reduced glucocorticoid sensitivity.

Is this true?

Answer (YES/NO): NO